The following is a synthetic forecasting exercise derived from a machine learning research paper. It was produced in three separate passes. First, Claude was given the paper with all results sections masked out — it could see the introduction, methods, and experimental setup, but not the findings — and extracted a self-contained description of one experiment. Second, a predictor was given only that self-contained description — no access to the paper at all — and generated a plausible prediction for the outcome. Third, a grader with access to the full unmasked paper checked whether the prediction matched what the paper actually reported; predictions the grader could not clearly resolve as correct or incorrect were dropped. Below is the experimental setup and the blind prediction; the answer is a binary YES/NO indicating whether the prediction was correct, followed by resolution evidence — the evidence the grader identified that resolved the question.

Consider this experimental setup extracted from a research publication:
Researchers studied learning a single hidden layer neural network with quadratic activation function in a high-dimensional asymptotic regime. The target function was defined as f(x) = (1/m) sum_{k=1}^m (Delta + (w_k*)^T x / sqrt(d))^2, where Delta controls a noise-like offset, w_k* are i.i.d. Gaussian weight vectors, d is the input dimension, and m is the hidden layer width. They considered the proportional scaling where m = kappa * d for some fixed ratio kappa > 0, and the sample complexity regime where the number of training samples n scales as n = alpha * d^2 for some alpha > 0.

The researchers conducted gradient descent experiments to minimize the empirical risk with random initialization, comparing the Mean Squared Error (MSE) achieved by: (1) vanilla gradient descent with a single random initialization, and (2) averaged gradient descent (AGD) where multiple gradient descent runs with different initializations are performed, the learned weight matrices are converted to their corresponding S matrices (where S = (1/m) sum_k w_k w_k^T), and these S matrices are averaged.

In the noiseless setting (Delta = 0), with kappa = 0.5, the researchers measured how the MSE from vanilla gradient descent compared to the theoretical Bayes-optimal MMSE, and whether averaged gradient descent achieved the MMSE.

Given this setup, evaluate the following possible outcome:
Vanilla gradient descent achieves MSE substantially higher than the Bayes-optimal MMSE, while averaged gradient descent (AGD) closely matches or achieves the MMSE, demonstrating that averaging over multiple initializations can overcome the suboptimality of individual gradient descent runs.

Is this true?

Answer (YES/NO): YES